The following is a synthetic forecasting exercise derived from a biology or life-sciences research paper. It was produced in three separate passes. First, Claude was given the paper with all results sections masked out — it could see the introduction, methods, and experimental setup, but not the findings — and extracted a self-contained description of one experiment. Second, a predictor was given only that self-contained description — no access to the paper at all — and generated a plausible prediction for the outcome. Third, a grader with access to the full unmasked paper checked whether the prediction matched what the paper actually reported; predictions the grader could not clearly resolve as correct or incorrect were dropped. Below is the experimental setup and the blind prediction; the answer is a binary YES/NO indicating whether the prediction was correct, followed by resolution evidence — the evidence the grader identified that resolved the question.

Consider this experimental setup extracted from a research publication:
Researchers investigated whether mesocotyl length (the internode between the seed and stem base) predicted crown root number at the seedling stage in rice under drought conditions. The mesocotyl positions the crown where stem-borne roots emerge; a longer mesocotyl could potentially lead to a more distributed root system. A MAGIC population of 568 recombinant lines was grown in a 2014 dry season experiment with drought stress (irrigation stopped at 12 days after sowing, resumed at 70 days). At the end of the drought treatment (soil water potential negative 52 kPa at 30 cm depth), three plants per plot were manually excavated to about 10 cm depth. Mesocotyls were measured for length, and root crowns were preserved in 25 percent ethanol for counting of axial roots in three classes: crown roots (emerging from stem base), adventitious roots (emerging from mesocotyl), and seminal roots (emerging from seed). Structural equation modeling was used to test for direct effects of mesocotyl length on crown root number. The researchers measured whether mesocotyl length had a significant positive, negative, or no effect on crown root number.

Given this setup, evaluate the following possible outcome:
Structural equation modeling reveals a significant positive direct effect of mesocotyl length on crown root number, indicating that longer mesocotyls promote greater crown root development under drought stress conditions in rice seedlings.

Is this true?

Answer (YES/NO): NO